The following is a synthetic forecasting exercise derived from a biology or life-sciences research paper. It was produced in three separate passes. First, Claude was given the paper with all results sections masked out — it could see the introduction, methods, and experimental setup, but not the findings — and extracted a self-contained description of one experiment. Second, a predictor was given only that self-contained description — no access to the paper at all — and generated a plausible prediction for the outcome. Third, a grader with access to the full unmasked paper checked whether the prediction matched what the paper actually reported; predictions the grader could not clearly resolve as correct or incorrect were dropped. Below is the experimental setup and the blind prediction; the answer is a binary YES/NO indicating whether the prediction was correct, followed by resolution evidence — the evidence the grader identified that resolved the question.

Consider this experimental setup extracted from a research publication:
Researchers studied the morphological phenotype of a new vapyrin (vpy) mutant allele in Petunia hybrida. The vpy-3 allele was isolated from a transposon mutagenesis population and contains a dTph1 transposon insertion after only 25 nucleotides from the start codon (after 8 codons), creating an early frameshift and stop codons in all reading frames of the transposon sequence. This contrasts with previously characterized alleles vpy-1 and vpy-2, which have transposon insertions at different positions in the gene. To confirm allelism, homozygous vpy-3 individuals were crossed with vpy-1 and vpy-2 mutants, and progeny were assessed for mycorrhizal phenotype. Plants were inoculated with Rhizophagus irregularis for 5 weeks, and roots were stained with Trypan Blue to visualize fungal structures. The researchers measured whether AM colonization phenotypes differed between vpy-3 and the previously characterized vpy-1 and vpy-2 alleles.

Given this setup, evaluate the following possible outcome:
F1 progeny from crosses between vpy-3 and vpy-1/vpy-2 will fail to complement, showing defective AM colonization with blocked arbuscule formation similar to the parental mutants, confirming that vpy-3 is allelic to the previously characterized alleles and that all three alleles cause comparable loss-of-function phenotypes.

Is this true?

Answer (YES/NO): YES